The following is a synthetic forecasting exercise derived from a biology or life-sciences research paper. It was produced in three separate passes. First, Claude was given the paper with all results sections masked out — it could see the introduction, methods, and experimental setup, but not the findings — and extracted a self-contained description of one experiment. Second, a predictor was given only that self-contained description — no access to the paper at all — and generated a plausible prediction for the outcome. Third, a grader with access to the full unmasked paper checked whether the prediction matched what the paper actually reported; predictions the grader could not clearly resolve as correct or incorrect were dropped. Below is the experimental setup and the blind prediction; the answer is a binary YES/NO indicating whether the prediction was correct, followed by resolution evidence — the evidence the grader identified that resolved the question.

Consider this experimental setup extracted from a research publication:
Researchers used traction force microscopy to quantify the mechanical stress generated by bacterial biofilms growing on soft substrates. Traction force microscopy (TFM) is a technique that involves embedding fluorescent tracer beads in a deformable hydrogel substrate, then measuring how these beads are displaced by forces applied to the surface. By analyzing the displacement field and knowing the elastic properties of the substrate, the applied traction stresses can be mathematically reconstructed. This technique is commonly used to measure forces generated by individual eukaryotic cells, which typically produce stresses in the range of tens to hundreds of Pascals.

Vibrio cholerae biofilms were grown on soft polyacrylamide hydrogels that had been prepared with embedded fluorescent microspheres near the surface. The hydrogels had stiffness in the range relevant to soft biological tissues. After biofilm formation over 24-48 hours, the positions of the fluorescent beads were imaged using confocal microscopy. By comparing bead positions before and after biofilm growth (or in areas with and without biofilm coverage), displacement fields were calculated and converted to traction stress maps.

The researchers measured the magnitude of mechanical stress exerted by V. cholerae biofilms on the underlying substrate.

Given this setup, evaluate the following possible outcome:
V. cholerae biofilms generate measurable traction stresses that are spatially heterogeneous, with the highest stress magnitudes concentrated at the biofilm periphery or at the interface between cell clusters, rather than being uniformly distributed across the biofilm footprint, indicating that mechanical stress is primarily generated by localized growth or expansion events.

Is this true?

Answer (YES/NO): NO